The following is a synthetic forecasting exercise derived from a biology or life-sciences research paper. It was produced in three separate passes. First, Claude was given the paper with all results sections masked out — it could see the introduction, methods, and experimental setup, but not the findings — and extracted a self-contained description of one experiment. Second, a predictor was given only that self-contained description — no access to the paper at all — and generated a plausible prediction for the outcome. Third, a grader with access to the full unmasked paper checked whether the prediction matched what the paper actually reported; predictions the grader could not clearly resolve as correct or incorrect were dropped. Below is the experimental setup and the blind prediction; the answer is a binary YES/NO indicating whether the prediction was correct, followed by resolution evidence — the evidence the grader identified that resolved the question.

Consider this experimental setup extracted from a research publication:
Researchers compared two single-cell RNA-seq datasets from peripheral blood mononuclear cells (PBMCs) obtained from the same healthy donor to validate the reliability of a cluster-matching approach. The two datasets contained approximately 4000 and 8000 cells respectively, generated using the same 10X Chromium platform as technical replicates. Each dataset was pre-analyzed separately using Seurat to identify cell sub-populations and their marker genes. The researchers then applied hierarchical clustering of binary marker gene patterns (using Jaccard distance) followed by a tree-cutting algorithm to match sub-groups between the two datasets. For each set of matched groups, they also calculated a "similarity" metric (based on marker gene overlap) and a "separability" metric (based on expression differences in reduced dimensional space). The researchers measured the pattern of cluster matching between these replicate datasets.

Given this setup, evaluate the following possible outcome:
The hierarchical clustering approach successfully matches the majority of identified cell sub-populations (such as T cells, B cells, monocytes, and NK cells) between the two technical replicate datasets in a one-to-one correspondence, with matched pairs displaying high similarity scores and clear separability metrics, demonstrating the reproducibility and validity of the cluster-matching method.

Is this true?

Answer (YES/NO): YES